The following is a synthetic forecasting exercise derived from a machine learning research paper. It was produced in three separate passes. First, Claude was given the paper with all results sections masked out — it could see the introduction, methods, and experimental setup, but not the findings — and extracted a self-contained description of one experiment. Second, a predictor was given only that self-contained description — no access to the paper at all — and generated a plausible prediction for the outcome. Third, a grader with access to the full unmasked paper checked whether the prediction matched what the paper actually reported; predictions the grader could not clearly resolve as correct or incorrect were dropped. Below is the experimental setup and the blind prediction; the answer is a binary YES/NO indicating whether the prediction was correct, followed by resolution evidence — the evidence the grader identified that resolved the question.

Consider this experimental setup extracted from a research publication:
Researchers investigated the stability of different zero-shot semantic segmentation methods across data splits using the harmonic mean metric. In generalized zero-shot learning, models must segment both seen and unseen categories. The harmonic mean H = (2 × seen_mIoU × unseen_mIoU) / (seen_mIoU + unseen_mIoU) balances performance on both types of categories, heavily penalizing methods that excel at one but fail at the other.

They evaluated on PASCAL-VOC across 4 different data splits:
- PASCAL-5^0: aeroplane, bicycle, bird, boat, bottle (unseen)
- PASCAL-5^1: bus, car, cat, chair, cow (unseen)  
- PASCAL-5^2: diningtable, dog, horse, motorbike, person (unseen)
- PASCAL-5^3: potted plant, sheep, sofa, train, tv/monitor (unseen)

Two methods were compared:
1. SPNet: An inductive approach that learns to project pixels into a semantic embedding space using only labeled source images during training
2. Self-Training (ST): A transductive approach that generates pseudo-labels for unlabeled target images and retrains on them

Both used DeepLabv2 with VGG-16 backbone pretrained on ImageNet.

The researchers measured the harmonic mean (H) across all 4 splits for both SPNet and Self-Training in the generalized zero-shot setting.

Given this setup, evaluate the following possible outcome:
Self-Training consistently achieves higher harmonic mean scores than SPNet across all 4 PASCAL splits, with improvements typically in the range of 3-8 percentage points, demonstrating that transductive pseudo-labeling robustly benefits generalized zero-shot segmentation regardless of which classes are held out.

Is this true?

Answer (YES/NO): NO